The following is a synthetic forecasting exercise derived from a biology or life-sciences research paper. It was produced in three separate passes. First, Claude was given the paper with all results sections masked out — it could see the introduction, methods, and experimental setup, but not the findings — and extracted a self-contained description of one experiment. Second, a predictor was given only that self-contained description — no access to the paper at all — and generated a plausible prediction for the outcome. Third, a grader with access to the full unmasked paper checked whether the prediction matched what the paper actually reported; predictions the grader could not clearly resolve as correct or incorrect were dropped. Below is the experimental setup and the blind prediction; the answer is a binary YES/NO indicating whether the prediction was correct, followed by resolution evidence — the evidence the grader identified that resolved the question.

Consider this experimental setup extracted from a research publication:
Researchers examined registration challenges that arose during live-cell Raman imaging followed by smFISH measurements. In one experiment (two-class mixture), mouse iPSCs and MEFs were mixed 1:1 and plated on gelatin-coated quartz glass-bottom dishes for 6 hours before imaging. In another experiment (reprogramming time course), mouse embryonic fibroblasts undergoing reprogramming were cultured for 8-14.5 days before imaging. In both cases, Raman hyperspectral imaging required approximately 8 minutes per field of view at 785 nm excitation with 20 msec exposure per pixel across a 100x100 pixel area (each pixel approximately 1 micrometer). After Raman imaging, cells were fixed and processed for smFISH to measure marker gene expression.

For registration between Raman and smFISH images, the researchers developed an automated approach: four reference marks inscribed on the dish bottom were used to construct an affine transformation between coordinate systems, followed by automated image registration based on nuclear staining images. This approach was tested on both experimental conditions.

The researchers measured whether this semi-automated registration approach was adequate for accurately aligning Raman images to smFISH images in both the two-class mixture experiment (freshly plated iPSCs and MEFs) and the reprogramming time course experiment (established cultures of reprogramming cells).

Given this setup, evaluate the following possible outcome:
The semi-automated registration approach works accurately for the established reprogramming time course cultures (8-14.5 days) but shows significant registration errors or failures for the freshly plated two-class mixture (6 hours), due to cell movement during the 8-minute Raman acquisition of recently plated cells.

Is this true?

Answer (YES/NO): YES